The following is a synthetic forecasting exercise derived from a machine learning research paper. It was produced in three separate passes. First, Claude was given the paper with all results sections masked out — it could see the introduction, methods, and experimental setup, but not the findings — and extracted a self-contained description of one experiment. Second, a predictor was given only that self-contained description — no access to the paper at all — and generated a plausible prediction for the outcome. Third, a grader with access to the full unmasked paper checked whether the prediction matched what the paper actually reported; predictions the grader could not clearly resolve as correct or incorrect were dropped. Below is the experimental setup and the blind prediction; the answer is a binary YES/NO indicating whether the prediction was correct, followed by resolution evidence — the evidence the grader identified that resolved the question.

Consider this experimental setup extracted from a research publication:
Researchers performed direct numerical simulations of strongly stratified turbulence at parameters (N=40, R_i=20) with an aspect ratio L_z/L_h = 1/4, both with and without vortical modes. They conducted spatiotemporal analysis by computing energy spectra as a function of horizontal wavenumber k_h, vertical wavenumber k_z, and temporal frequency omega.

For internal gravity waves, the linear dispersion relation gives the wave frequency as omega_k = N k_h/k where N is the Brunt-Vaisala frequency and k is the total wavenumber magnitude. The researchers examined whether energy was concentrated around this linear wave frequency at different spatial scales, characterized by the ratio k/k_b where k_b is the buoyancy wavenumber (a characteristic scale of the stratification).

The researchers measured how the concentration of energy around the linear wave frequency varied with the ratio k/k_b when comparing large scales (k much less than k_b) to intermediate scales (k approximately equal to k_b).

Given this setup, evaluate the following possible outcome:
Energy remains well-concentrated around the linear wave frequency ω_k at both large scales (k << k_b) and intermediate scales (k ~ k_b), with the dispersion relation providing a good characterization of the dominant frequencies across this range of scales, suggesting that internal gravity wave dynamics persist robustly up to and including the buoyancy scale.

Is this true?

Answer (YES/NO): NO